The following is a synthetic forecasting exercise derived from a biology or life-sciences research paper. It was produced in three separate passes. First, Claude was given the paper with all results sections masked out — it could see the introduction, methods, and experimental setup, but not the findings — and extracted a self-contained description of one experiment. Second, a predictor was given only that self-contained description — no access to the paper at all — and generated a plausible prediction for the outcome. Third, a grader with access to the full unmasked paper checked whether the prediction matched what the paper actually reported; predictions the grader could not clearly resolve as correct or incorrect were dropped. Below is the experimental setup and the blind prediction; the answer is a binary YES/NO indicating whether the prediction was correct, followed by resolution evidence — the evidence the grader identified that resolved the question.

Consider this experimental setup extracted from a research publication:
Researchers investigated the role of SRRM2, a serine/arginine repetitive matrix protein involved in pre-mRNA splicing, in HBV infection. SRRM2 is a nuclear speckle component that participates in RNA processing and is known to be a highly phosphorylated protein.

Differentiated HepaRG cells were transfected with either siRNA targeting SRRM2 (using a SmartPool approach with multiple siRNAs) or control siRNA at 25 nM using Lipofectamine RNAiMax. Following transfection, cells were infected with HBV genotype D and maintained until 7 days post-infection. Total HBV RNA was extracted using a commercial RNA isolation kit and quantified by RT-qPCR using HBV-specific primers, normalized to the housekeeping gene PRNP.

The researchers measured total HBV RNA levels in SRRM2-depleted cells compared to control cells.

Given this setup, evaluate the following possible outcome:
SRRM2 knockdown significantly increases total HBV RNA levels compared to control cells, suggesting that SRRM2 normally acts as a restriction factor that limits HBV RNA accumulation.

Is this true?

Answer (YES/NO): YES